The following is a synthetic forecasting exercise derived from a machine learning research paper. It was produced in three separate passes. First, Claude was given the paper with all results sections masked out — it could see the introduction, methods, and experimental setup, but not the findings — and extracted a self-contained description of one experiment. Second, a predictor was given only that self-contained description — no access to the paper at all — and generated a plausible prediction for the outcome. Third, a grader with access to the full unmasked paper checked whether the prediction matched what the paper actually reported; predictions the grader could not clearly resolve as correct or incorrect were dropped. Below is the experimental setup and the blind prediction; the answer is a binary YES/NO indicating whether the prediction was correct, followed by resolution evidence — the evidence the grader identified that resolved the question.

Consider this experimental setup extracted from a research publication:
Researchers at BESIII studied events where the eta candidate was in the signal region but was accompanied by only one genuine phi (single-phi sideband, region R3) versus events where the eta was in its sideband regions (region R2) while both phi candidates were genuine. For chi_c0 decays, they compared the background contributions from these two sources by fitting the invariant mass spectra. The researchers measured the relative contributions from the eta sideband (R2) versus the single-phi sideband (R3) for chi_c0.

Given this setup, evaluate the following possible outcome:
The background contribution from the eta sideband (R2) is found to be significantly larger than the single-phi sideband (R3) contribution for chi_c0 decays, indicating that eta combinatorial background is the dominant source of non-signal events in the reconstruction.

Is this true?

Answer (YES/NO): NO